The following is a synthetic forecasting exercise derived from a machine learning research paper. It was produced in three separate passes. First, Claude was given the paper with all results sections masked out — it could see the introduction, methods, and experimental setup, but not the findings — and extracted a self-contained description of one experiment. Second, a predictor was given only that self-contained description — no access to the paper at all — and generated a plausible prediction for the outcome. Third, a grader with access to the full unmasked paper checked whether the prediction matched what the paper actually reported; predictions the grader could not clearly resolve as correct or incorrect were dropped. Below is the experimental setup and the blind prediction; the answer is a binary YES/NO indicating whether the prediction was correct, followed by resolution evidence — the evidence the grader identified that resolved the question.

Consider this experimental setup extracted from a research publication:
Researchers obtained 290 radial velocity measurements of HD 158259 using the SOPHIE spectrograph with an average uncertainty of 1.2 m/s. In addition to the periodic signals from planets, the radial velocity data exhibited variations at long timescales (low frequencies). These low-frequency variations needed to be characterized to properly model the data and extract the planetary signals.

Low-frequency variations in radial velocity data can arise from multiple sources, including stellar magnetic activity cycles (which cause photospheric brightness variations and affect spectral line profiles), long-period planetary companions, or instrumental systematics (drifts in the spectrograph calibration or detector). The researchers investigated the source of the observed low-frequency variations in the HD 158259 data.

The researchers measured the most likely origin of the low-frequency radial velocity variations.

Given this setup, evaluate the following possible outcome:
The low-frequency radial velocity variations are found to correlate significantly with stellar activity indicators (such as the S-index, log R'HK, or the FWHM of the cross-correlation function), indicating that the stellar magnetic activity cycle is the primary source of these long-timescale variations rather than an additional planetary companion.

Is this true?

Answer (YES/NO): NO